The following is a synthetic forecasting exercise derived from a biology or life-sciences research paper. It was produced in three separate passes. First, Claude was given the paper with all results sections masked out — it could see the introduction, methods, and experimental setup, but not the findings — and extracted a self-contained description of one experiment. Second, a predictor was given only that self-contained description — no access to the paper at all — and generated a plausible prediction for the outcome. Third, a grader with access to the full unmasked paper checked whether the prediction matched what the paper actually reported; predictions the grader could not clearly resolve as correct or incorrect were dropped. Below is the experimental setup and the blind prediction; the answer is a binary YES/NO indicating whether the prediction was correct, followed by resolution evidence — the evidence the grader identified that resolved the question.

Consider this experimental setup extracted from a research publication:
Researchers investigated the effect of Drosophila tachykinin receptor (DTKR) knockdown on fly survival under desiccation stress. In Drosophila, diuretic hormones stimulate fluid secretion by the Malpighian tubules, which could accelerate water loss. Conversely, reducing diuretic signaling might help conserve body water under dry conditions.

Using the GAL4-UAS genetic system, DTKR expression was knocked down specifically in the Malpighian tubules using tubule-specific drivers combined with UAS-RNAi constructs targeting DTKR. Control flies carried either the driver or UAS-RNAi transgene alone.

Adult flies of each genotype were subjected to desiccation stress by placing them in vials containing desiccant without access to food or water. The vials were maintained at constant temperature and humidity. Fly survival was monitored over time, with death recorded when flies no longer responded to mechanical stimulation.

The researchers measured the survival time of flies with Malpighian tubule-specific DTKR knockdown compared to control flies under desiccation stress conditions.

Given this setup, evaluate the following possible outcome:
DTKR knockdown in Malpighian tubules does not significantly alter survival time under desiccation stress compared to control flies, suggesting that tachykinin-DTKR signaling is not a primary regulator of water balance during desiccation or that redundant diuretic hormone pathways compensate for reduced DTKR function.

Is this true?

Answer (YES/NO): NO